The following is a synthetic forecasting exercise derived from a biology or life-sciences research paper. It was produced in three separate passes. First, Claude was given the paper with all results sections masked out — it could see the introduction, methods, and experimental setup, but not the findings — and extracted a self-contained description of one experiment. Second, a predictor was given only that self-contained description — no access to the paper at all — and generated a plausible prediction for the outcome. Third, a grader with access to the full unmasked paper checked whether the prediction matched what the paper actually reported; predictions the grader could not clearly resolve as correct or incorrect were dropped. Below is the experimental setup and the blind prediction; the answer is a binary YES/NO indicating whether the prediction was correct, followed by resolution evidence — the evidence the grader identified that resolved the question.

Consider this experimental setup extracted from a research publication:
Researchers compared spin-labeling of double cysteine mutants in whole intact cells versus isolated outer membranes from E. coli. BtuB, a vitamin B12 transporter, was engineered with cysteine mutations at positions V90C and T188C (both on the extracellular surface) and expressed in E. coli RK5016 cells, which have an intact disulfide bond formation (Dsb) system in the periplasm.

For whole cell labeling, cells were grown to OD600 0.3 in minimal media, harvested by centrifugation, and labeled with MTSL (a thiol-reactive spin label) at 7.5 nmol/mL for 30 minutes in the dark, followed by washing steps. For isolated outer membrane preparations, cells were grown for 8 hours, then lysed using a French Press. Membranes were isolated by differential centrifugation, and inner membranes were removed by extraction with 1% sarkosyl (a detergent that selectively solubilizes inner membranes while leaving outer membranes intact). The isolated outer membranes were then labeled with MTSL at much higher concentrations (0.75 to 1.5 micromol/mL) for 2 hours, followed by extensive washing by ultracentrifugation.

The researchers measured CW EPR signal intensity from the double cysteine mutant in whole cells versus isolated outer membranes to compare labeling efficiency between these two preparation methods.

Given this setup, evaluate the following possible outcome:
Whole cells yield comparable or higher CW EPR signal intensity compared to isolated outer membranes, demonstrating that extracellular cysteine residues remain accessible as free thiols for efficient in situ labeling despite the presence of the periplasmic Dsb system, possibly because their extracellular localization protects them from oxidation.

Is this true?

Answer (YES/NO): NO